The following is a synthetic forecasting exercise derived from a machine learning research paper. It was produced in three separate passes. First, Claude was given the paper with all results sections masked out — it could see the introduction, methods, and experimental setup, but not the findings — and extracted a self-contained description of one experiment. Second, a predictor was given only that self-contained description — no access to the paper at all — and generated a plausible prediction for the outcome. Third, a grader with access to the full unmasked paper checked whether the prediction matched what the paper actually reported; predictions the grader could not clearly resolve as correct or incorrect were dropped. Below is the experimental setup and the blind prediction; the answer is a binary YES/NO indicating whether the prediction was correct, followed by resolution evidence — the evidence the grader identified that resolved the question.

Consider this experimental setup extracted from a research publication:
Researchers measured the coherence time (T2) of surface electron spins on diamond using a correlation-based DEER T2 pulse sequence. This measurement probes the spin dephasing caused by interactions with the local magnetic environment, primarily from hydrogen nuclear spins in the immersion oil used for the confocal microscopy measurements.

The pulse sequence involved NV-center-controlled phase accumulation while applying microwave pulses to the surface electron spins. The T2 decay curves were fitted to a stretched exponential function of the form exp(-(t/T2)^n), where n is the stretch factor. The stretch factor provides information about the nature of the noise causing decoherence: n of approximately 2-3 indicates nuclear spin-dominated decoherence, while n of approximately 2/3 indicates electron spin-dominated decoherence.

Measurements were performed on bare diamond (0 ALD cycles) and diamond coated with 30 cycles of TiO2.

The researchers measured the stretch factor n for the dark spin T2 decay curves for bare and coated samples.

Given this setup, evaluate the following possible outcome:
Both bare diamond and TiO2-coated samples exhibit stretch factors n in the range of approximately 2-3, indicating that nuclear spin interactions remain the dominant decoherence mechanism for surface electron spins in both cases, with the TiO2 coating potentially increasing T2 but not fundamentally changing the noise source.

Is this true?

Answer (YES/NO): YES